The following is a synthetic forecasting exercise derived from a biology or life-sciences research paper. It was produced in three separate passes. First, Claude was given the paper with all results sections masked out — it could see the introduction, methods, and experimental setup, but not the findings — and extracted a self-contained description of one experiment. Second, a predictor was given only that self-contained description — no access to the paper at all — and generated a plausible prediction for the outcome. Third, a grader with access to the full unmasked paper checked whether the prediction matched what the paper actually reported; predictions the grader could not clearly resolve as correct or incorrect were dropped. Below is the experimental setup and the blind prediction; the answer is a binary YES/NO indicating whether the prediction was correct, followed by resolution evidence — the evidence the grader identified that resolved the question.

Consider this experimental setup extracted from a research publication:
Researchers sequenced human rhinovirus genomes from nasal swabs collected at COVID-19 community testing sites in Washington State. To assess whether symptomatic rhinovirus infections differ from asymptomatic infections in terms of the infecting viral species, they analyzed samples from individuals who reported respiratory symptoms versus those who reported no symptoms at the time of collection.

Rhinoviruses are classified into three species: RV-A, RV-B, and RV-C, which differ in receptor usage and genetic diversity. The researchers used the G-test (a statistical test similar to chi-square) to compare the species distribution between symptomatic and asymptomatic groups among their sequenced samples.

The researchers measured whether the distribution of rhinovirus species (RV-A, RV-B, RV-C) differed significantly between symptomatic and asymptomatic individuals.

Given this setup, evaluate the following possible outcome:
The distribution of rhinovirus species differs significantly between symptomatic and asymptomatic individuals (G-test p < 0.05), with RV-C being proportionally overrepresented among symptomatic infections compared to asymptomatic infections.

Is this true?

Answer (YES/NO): NO